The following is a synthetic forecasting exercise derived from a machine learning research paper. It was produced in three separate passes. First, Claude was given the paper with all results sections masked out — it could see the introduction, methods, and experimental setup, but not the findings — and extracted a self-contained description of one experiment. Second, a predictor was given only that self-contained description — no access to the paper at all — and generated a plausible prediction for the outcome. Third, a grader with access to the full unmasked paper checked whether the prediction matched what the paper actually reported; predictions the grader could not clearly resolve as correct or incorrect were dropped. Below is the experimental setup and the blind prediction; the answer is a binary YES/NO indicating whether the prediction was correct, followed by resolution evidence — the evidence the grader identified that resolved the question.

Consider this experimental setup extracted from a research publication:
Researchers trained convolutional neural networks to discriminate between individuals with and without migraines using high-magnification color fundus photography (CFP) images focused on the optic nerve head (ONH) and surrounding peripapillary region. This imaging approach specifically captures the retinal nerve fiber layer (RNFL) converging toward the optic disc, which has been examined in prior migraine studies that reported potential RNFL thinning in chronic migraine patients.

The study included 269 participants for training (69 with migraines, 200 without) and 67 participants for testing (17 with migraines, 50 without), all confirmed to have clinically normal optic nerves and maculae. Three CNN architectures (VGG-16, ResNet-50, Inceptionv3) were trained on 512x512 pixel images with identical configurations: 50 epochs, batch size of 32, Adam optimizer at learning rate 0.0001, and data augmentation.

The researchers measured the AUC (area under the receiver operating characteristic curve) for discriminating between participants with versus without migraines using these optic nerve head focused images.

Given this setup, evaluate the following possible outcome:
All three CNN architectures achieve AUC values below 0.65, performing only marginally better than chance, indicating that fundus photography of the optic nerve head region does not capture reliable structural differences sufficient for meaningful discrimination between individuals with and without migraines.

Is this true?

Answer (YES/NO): NO